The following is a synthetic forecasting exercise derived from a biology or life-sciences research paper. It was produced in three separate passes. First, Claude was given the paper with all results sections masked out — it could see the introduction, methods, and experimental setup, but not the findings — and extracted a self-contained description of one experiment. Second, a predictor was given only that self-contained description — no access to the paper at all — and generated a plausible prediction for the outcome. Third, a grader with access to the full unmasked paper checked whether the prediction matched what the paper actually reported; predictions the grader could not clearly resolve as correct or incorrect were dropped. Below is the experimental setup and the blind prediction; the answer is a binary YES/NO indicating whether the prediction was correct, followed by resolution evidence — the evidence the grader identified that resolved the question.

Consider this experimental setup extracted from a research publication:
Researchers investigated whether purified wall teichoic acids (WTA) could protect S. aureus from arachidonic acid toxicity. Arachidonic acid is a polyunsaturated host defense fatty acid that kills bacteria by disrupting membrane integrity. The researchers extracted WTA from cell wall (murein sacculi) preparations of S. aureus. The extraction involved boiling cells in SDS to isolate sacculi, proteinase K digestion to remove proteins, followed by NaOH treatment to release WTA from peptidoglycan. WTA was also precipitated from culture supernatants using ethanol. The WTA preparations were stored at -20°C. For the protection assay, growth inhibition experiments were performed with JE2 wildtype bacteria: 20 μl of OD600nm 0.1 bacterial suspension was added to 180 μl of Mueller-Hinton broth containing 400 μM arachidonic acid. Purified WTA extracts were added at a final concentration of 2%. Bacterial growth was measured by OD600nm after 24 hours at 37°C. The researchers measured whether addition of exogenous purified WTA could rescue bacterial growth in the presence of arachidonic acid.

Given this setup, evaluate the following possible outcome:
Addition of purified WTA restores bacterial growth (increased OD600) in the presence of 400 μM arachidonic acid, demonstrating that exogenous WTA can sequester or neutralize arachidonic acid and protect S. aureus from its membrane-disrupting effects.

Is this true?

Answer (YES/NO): YES